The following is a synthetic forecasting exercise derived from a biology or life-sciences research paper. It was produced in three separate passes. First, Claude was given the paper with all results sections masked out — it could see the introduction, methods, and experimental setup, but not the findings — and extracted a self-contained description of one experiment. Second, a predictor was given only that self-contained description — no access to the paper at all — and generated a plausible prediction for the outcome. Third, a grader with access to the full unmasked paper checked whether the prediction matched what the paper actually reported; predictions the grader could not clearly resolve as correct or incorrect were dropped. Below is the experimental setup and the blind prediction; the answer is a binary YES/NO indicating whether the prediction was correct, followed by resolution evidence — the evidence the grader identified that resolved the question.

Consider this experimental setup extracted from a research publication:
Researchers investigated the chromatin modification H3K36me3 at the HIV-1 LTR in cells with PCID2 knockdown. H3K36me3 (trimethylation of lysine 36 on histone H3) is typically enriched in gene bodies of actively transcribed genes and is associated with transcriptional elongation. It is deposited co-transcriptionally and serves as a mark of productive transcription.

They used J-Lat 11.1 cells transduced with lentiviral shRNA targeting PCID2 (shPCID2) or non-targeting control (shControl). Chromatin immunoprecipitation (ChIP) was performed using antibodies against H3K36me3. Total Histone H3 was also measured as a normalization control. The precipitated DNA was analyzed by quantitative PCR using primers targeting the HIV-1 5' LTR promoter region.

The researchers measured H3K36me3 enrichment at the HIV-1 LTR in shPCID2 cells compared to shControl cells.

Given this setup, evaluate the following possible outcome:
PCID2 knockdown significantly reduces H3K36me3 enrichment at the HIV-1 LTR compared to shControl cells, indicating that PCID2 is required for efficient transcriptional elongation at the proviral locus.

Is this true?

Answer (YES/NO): NO